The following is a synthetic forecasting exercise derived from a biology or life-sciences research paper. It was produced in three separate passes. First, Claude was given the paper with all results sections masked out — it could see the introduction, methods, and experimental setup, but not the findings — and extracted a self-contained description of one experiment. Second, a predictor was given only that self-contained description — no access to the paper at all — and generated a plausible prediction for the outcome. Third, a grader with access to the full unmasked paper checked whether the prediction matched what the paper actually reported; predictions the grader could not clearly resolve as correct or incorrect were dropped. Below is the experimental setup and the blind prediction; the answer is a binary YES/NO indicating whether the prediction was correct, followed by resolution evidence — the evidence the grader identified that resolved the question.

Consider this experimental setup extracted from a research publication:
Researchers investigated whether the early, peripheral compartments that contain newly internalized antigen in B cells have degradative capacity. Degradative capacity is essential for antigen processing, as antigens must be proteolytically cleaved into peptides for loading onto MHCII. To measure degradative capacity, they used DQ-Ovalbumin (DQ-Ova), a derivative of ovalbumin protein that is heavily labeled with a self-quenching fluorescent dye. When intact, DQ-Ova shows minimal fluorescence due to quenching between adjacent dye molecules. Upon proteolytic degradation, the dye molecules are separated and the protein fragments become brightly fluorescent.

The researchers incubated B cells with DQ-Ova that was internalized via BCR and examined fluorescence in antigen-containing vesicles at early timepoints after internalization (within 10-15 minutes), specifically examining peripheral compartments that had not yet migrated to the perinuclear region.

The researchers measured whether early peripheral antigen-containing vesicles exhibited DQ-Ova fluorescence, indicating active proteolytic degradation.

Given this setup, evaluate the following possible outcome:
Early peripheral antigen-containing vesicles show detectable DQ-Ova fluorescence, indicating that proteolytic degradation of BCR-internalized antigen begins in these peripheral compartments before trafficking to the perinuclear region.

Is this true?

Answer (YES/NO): YES